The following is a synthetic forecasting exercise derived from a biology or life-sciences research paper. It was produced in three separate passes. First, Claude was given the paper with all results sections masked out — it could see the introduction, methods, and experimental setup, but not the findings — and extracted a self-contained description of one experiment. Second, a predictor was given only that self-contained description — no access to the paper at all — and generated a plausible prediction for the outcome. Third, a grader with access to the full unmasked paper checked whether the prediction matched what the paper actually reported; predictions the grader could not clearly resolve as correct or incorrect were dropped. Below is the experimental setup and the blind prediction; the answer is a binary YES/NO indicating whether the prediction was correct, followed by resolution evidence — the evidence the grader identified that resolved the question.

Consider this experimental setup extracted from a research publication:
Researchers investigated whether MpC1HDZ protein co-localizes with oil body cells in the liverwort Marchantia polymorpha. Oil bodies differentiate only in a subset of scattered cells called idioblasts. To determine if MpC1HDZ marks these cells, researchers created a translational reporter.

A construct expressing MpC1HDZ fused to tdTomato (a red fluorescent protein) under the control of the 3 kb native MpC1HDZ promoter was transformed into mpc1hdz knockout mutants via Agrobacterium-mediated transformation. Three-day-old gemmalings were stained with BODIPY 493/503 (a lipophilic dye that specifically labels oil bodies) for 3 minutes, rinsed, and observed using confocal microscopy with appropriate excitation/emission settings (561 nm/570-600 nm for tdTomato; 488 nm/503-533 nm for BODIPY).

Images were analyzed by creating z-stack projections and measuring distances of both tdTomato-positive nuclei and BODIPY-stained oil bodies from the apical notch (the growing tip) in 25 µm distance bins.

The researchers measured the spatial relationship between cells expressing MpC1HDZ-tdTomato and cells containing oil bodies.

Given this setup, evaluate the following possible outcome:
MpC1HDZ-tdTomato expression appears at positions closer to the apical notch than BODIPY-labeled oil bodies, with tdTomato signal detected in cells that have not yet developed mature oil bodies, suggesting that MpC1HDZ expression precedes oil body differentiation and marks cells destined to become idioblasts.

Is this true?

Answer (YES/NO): YES